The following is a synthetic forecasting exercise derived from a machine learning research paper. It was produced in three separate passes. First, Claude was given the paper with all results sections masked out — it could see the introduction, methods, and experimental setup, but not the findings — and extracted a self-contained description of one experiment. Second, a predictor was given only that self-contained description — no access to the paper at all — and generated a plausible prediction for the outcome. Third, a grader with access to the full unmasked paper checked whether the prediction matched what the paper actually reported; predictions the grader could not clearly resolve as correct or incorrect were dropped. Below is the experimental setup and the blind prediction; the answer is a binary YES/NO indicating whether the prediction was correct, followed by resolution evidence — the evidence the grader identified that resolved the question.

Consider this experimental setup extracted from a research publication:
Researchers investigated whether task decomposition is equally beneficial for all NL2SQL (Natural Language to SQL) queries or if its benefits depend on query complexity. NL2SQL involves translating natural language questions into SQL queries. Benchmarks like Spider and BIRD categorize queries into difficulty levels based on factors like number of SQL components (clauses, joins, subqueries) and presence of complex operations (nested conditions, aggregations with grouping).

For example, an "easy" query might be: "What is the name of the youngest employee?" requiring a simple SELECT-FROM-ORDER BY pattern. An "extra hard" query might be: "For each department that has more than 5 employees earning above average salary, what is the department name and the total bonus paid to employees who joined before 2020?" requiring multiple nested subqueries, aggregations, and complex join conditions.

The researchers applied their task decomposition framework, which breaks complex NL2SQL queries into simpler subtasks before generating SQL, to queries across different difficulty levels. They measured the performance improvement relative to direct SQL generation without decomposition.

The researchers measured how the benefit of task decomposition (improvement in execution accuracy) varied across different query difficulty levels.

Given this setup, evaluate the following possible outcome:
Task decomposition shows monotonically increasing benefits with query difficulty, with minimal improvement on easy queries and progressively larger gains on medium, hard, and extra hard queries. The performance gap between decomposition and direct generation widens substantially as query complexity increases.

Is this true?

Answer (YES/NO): NO